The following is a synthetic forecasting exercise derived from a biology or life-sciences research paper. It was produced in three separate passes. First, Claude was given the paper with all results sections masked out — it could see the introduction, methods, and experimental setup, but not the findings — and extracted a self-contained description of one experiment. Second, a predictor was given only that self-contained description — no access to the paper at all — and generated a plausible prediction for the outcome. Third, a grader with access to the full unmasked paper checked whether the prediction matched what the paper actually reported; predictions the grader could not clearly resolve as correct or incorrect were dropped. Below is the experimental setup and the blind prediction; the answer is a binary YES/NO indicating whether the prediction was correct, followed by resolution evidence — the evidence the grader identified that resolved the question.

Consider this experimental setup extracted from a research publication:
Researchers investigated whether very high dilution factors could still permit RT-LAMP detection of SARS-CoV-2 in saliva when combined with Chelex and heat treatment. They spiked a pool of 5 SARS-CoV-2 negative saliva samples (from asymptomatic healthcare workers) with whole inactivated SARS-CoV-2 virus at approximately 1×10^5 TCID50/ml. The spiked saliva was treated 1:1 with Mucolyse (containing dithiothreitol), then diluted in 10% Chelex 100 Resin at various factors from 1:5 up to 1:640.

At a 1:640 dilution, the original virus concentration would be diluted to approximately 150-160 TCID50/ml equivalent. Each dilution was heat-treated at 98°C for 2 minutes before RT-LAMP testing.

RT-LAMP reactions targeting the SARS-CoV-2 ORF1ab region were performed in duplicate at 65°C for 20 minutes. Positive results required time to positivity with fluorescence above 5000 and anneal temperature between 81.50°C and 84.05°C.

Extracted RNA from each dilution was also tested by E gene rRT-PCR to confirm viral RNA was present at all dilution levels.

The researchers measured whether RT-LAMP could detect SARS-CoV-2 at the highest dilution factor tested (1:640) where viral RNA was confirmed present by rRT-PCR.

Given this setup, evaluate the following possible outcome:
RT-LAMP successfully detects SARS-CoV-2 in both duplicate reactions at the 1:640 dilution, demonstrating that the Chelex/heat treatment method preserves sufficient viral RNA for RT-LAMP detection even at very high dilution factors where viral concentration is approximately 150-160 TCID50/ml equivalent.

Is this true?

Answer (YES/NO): NO